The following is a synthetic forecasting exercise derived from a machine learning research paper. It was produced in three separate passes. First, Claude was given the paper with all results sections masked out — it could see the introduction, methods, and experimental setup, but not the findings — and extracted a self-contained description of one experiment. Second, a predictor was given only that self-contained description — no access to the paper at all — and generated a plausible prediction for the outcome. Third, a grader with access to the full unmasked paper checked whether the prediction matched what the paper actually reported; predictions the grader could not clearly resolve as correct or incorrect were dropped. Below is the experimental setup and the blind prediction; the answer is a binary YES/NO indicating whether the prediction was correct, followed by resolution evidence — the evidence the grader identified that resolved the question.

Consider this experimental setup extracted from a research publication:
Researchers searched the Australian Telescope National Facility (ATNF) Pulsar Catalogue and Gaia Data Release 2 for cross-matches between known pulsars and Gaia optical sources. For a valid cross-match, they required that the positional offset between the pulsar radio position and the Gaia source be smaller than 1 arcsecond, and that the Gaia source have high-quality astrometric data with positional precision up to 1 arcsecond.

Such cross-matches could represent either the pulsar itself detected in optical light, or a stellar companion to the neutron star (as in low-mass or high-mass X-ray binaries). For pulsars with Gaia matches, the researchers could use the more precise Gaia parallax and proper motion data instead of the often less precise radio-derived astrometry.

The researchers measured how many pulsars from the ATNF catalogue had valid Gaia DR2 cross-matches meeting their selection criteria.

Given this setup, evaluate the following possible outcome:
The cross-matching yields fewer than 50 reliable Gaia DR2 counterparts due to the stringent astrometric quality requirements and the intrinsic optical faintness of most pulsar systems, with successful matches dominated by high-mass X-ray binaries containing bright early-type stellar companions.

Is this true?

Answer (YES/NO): NO